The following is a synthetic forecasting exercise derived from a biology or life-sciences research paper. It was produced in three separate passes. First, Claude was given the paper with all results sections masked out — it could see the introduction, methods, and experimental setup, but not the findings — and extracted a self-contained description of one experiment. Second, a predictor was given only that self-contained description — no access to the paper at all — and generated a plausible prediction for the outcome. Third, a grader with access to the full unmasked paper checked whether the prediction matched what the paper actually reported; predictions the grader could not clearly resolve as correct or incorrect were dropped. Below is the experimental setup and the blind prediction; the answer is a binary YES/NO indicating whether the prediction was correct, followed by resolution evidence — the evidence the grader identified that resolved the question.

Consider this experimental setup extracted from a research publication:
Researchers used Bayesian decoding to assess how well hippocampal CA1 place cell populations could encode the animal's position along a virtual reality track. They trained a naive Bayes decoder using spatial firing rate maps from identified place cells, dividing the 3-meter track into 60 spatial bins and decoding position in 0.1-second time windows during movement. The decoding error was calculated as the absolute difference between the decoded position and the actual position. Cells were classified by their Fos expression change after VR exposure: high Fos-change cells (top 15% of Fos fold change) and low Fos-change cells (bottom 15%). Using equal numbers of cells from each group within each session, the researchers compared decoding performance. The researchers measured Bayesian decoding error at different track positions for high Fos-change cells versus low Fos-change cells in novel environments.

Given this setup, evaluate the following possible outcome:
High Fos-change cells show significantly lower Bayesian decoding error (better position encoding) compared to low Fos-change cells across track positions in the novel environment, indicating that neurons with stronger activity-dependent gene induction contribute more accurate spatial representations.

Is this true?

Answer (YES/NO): YES